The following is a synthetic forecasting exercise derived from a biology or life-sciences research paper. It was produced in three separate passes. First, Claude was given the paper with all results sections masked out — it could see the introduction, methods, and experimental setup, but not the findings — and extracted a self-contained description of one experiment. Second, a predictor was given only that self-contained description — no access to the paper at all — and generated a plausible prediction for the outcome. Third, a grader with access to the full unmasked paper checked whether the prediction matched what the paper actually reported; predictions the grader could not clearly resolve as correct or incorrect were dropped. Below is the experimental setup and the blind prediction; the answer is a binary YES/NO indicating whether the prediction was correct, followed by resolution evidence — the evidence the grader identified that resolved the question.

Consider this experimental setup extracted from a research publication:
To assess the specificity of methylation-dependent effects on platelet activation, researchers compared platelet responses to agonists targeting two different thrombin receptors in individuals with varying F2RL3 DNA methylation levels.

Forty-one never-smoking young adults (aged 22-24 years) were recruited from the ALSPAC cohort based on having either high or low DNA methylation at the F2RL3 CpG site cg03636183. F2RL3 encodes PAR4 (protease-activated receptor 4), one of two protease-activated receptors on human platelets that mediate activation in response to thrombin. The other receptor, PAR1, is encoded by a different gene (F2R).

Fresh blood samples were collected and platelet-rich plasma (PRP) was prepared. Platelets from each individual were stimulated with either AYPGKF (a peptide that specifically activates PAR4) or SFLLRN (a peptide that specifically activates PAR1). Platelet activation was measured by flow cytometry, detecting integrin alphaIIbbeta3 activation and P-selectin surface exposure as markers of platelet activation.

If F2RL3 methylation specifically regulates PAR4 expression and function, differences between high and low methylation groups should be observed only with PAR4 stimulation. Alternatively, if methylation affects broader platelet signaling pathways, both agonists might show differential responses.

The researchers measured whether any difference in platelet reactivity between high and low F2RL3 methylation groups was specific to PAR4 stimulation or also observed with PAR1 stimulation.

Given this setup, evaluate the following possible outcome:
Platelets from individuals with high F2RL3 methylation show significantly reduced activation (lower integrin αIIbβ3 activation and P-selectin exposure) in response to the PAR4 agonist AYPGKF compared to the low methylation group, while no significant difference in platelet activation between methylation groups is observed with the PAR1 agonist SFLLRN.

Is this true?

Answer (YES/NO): YES